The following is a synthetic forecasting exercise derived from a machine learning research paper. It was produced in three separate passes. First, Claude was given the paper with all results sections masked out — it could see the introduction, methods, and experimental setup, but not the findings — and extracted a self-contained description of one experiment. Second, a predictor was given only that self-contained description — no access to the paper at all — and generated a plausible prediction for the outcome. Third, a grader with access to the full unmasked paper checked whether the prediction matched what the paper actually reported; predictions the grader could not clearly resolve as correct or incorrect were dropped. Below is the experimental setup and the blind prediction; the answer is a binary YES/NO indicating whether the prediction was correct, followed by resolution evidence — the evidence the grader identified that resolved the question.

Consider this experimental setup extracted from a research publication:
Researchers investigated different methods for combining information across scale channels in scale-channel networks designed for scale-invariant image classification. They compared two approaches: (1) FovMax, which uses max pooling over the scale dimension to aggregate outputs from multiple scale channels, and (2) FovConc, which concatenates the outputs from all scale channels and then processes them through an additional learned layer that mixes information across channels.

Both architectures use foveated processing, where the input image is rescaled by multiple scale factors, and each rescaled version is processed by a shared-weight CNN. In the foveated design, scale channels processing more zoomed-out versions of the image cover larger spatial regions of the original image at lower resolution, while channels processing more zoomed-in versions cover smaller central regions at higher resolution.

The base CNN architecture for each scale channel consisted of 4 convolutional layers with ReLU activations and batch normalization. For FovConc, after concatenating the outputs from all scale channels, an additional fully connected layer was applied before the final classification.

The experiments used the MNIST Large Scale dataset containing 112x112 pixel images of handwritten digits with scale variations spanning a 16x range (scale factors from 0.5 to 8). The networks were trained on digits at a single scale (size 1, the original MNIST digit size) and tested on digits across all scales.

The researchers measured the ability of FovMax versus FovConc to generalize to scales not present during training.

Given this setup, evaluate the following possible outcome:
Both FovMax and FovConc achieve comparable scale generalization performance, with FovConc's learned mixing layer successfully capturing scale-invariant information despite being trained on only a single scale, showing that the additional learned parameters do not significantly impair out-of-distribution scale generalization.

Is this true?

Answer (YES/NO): NO